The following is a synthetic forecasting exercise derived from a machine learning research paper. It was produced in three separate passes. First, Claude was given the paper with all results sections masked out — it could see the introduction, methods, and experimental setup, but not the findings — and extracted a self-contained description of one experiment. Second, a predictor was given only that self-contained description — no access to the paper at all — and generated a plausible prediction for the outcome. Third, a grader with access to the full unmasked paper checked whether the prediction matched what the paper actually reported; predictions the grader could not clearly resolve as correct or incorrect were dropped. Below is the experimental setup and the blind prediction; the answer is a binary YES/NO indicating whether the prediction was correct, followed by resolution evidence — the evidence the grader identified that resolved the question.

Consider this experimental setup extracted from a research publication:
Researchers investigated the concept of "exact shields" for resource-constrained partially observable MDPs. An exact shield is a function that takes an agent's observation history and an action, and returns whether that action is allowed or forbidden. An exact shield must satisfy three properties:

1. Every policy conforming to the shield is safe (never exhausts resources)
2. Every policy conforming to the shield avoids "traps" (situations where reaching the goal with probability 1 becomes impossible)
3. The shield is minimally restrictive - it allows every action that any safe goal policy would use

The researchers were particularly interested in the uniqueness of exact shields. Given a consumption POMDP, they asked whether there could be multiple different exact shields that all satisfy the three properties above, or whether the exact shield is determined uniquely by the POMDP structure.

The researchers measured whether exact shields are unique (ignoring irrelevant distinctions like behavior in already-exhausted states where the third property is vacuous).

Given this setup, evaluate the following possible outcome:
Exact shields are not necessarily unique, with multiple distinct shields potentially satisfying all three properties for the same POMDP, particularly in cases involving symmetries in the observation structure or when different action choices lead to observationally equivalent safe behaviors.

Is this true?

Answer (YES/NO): NO